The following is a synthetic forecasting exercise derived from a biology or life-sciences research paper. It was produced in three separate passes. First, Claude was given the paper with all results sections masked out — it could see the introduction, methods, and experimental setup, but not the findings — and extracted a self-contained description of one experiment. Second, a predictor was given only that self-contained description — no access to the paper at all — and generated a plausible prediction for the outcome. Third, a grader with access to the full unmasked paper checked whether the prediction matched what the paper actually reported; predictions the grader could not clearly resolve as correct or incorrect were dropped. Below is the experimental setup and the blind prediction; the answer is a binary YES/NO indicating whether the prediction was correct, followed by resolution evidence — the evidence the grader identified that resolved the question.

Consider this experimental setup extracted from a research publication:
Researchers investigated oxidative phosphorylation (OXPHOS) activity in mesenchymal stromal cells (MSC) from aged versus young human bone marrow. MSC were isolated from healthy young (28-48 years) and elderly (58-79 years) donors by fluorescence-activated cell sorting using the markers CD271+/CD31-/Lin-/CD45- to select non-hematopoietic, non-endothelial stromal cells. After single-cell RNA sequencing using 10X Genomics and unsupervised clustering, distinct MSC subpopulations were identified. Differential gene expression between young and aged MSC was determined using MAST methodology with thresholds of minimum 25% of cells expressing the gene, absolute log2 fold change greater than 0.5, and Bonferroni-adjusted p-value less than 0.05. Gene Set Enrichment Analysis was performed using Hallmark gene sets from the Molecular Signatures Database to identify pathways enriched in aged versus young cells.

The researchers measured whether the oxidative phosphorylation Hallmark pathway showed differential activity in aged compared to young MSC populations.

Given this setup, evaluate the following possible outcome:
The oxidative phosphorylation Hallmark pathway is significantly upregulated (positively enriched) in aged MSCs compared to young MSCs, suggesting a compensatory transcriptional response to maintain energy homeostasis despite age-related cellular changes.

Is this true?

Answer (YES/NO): YES